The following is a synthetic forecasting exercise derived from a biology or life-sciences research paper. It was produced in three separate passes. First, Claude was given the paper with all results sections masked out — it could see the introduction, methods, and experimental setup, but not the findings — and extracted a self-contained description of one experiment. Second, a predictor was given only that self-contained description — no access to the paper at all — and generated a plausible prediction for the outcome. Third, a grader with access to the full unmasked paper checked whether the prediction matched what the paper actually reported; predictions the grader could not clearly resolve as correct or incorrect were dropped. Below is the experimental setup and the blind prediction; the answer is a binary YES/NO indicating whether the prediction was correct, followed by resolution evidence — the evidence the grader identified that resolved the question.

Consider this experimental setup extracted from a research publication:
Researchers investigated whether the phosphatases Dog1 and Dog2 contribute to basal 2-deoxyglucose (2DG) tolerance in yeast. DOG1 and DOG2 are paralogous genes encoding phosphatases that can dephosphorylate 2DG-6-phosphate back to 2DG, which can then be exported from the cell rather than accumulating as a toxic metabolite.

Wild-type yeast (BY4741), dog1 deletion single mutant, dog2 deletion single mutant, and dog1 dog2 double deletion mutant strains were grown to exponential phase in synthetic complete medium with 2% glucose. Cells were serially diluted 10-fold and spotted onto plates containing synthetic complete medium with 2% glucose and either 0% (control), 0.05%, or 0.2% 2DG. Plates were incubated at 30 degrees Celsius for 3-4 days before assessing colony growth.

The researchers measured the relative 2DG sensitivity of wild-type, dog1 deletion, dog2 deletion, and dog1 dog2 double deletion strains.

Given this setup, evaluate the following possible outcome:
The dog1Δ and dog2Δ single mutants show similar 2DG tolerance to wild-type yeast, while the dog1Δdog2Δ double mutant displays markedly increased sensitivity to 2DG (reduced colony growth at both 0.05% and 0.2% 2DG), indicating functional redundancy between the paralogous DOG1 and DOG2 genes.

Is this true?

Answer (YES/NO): NO